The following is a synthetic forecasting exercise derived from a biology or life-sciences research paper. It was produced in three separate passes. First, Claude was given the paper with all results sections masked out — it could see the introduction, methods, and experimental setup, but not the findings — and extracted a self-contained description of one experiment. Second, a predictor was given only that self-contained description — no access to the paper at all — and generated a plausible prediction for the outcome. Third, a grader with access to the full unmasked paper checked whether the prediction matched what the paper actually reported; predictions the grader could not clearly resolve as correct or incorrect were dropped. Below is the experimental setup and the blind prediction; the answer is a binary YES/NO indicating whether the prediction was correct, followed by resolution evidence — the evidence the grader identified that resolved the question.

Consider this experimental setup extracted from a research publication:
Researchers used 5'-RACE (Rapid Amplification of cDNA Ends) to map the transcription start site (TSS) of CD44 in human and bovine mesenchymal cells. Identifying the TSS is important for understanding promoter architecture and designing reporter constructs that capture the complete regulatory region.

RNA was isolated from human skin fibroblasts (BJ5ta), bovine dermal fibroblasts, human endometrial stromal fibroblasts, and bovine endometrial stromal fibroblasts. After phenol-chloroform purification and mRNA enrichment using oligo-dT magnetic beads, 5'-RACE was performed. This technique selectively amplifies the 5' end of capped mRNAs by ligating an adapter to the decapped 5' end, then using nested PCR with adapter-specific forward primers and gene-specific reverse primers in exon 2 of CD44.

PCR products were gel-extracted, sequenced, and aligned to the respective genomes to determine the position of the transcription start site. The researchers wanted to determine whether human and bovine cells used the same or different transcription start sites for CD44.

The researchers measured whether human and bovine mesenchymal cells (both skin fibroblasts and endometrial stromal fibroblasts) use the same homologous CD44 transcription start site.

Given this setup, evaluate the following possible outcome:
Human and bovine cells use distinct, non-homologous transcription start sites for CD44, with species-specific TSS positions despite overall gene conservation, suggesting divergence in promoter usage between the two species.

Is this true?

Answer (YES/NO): NO